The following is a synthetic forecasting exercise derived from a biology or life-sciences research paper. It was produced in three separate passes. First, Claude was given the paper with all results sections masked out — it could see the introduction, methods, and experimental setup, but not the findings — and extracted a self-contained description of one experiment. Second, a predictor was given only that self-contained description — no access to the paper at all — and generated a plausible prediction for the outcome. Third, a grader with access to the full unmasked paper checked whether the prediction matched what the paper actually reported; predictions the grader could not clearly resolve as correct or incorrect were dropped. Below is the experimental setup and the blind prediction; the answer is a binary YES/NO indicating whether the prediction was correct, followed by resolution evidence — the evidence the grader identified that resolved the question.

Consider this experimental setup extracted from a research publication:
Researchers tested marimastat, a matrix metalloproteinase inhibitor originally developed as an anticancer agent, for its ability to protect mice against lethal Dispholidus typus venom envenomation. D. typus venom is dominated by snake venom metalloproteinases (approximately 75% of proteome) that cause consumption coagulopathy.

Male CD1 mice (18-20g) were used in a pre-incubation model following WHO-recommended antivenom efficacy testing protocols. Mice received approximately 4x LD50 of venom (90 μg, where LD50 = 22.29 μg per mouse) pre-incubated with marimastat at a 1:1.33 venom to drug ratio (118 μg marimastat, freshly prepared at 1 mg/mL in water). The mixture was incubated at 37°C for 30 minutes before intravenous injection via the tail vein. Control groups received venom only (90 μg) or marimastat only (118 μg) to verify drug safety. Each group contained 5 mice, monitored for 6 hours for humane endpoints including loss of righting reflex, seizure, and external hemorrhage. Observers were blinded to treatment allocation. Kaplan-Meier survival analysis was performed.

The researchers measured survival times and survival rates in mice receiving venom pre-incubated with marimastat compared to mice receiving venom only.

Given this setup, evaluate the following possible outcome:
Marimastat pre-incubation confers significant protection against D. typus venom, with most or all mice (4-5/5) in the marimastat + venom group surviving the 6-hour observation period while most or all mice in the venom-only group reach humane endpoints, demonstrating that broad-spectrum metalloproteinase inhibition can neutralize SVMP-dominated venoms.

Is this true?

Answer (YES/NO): YES